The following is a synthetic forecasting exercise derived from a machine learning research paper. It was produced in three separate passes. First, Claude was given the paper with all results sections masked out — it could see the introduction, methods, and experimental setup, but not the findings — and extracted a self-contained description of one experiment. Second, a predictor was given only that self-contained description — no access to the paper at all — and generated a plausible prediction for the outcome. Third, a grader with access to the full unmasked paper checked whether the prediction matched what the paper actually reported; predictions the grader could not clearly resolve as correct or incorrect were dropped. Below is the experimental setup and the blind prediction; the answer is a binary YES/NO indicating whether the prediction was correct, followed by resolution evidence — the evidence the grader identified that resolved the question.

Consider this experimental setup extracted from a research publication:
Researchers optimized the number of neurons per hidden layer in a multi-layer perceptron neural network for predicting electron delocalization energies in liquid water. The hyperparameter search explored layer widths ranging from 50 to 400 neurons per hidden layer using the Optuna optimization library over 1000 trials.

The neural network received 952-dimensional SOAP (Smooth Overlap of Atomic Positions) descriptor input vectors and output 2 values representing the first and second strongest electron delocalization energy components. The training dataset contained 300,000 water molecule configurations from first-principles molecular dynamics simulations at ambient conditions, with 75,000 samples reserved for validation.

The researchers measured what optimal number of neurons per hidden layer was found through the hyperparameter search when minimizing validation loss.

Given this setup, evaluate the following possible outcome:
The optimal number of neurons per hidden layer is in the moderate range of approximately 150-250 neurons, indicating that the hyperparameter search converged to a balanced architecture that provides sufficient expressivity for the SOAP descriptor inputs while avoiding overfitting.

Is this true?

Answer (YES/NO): NO